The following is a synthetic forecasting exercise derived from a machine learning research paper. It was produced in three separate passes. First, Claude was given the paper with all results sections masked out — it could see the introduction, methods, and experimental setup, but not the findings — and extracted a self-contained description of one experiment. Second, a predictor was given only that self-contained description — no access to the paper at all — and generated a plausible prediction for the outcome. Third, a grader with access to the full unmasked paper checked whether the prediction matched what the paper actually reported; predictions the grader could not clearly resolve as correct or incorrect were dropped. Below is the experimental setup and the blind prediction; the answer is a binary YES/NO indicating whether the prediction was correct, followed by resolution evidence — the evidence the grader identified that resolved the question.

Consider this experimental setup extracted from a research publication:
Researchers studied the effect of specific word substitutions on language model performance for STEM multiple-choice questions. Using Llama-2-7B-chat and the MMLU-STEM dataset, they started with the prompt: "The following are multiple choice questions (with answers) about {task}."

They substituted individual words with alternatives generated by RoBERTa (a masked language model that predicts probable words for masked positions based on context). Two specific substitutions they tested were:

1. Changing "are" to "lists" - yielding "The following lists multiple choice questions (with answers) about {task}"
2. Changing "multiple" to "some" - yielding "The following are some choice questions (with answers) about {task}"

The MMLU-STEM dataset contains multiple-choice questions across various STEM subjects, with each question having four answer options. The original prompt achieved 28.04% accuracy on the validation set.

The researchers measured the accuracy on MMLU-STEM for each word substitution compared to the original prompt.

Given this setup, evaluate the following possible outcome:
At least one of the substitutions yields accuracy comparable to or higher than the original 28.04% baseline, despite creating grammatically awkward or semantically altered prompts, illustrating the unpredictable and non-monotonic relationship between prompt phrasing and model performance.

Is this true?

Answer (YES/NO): YES